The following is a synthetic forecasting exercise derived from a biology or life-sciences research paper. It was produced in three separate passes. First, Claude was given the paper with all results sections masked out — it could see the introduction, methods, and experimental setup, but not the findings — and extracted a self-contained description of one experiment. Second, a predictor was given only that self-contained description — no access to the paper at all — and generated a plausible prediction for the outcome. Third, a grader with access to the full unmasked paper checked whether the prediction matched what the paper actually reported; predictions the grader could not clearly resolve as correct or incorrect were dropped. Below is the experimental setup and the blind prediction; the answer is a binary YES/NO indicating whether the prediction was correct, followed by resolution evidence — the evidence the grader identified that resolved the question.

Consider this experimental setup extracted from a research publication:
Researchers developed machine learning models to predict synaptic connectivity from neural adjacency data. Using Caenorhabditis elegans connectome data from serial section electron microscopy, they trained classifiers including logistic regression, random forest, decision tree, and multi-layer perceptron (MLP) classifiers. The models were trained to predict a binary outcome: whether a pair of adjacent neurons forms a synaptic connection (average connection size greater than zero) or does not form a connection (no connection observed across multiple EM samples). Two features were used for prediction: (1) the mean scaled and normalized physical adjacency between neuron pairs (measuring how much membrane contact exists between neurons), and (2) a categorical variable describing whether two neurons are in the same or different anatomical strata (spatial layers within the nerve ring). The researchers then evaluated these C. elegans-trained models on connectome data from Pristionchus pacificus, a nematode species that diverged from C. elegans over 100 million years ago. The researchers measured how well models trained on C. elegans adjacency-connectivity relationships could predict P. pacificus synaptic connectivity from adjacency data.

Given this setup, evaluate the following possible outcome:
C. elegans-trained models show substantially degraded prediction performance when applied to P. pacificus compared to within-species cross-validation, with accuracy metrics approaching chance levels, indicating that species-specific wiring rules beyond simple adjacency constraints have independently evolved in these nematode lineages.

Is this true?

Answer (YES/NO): NO